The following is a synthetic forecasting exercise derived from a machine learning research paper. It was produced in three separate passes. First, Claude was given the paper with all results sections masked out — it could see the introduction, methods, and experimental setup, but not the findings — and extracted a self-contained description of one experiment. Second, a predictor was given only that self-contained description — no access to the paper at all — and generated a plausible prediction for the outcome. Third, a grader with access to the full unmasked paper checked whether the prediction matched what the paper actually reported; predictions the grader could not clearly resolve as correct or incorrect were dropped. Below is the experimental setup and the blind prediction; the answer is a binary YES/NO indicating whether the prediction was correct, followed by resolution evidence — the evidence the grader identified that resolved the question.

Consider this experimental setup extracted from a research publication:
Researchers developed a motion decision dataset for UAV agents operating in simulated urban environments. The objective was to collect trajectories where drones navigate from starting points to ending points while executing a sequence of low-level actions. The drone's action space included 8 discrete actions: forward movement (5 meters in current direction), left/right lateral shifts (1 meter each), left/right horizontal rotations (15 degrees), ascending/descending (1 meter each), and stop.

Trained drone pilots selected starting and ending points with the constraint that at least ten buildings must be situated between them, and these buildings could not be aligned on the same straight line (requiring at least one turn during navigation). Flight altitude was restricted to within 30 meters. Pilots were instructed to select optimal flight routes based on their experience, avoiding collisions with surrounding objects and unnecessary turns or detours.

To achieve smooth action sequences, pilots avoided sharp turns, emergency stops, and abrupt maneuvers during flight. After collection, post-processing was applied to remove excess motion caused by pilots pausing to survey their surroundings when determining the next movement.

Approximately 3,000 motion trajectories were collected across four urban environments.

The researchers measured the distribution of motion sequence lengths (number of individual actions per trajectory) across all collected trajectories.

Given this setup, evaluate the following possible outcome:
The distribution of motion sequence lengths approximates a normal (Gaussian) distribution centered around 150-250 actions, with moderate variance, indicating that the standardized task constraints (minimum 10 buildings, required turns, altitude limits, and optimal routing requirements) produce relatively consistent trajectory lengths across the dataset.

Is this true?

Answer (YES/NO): NO